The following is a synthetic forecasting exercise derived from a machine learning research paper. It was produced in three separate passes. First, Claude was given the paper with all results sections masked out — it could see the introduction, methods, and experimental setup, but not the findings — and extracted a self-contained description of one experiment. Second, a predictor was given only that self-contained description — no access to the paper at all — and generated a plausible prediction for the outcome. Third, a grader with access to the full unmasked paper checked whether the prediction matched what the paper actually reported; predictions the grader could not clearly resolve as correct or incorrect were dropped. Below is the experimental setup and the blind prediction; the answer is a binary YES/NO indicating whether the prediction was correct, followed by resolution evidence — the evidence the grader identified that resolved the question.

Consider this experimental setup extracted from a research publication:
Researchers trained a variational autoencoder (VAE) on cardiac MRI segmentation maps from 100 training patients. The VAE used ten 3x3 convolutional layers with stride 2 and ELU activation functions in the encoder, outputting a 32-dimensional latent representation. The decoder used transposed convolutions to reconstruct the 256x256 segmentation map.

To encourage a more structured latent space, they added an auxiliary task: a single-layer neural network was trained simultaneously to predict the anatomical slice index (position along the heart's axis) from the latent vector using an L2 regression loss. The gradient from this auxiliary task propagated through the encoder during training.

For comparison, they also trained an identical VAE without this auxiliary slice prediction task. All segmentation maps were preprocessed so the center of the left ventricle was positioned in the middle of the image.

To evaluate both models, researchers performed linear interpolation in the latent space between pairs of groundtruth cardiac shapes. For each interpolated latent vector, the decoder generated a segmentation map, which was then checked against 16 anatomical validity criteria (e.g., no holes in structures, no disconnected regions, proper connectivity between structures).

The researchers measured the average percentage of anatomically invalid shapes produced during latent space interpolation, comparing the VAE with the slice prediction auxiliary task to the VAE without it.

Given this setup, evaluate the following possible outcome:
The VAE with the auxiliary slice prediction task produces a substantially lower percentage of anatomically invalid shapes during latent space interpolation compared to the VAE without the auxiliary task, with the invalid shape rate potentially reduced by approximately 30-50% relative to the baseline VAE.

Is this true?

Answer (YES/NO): NO